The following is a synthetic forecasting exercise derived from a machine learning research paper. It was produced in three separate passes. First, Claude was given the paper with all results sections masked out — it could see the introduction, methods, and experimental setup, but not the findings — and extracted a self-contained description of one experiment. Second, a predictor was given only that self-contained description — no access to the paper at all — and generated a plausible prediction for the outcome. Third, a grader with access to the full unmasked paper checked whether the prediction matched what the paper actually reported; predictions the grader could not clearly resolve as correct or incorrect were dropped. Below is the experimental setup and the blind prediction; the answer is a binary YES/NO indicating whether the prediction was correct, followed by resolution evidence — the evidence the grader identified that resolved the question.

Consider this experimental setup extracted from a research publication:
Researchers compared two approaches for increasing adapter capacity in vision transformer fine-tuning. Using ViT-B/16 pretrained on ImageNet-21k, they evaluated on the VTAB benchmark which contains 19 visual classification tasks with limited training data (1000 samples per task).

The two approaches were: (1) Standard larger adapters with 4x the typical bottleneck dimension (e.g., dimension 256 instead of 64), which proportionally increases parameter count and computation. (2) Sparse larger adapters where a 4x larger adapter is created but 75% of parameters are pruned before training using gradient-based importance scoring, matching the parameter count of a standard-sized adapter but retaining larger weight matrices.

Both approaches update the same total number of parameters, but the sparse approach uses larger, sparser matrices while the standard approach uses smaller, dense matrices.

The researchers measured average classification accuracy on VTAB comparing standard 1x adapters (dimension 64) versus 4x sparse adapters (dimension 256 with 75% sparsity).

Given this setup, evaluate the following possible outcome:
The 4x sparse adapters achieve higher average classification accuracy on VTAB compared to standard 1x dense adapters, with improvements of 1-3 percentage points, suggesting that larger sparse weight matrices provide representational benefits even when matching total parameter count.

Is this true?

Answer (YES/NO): NO